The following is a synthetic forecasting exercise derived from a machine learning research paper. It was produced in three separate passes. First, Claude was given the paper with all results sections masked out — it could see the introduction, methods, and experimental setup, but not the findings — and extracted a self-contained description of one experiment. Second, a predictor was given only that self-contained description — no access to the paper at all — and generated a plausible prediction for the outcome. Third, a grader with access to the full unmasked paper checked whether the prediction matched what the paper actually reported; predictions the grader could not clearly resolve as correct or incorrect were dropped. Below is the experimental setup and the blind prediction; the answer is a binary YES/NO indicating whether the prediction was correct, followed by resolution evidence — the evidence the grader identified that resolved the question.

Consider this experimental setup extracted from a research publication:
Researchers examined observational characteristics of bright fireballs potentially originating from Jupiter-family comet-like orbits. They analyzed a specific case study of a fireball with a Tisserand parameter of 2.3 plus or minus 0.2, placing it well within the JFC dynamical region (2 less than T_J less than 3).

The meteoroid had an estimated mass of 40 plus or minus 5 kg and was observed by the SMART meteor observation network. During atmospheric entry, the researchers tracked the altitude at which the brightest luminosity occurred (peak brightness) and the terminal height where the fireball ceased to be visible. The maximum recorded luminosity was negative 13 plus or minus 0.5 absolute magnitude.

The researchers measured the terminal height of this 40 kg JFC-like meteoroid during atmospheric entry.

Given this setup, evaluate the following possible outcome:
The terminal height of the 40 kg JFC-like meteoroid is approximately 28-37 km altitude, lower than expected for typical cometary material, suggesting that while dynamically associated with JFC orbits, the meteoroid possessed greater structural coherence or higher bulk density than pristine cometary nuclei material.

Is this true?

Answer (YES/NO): NO